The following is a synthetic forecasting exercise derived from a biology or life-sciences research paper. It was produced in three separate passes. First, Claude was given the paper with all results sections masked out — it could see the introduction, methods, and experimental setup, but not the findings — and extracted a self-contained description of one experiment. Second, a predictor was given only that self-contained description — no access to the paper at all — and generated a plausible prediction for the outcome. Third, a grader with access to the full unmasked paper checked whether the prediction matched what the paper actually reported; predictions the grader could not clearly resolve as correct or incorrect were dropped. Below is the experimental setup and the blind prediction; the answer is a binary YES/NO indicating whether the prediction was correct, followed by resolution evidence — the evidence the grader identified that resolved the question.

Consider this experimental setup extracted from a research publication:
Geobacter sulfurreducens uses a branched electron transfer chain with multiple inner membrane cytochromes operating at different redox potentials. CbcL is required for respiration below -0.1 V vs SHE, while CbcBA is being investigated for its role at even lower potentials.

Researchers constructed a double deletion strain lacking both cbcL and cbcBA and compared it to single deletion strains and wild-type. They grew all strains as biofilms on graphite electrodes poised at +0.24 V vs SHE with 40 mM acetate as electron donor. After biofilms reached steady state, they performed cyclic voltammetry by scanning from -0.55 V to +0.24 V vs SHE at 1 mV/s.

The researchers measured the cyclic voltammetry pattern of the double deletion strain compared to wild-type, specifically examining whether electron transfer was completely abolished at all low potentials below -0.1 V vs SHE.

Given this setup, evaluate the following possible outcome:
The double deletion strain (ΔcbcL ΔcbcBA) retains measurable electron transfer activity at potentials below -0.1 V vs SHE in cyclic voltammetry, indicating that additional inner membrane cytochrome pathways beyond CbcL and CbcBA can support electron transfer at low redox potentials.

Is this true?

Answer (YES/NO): NO